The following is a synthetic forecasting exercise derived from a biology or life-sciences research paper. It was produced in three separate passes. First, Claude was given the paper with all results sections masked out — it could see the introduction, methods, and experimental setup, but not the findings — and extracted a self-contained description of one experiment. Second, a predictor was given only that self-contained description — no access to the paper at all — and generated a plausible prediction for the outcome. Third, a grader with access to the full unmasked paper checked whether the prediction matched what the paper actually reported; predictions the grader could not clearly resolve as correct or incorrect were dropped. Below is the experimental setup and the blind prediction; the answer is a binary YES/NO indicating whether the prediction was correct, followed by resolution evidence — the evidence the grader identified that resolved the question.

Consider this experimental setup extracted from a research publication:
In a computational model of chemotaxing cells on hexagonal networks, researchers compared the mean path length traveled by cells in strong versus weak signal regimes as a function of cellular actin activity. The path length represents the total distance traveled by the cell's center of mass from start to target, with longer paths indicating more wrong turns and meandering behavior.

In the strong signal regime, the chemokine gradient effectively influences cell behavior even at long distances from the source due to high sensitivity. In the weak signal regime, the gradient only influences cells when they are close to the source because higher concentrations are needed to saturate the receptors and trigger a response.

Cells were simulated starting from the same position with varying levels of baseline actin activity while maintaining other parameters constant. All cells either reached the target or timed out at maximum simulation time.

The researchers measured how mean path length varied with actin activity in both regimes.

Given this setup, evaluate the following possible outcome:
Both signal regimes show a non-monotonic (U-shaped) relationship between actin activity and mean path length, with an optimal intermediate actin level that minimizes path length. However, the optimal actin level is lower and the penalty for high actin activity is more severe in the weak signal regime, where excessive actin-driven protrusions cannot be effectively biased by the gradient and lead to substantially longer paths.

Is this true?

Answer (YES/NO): NO